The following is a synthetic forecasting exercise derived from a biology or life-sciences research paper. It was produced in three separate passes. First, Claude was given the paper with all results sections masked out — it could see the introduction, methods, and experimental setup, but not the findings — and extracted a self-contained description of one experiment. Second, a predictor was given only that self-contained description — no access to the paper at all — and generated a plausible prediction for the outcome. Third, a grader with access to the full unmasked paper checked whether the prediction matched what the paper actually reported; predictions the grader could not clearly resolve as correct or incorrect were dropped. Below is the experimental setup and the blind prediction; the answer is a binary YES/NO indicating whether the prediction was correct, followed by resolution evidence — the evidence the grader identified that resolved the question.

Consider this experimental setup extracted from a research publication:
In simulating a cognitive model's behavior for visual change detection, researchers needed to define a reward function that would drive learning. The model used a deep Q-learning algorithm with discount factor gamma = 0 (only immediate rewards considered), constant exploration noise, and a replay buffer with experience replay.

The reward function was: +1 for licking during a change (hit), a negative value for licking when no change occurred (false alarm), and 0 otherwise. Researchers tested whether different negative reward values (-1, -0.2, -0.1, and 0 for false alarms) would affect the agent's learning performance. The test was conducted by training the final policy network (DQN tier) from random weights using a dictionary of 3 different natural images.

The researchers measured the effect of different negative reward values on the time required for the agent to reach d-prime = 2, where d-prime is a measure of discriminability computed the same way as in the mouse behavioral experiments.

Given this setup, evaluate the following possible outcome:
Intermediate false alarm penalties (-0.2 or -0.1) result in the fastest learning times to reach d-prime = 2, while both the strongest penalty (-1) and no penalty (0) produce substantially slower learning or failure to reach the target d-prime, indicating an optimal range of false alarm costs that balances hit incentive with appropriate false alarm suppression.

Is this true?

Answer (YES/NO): NO